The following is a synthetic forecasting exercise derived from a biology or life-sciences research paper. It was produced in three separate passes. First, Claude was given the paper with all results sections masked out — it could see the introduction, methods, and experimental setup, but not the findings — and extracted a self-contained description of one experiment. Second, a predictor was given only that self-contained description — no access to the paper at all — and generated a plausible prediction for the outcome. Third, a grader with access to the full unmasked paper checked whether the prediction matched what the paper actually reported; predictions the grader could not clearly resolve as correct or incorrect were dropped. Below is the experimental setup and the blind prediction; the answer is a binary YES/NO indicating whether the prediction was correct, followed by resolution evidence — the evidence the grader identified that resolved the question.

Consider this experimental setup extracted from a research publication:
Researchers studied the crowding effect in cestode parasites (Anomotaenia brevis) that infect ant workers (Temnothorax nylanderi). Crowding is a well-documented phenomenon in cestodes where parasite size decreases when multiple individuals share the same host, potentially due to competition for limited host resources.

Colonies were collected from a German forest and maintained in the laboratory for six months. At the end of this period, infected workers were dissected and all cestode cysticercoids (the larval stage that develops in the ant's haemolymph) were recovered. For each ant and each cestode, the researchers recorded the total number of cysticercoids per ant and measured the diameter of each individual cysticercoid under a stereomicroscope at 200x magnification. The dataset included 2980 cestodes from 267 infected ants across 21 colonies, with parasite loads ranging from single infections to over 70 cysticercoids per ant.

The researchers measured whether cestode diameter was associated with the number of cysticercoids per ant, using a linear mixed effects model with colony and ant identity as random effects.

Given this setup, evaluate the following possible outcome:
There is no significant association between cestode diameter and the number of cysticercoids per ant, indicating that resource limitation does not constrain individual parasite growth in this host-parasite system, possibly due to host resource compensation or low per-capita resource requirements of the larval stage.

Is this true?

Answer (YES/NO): NO